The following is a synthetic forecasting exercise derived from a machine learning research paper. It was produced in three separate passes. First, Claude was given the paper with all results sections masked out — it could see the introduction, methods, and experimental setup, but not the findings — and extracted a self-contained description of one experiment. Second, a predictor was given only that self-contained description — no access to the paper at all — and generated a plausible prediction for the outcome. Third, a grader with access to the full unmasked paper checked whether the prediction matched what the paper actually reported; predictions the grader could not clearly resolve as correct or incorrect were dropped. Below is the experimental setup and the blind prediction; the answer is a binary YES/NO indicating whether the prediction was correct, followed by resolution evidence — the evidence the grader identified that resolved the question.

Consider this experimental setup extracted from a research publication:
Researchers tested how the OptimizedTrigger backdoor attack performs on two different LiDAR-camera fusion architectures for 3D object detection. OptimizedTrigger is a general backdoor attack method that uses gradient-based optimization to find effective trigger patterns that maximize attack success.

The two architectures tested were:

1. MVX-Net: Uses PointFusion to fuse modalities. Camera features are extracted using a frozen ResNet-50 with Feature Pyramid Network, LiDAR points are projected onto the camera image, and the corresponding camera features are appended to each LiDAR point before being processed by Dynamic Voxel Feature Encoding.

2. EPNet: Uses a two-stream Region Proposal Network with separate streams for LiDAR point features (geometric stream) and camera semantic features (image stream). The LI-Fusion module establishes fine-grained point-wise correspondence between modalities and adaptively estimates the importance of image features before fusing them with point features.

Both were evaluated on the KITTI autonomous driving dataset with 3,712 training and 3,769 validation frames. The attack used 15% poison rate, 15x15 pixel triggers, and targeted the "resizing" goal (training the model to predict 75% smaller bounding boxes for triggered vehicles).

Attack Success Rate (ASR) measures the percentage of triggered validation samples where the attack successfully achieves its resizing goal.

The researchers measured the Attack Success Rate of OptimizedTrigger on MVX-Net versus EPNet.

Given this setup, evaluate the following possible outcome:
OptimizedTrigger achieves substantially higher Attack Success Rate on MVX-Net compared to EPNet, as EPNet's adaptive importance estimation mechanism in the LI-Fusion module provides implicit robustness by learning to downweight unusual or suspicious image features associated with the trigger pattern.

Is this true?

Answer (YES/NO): NO